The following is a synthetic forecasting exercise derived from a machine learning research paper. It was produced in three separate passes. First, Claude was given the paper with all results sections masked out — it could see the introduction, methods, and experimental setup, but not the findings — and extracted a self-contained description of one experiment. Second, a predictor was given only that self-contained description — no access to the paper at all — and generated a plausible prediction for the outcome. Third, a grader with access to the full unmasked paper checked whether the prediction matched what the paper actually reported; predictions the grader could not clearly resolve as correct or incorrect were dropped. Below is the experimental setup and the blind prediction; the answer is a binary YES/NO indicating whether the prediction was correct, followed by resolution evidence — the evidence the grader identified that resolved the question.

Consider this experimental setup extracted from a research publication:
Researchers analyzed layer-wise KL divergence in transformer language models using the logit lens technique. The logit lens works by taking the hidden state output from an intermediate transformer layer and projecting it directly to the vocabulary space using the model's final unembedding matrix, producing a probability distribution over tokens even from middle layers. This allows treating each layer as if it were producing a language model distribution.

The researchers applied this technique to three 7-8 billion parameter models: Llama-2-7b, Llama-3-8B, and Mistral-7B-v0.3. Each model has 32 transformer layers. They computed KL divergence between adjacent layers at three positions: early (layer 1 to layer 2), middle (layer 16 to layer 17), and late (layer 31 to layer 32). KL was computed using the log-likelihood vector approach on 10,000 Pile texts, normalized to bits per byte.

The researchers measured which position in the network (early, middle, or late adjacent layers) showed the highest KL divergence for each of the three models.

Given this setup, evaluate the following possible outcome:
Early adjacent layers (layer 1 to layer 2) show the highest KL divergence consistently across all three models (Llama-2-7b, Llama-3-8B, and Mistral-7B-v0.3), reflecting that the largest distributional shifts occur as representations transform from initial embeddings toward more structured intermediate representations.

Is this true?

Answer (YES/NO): NO